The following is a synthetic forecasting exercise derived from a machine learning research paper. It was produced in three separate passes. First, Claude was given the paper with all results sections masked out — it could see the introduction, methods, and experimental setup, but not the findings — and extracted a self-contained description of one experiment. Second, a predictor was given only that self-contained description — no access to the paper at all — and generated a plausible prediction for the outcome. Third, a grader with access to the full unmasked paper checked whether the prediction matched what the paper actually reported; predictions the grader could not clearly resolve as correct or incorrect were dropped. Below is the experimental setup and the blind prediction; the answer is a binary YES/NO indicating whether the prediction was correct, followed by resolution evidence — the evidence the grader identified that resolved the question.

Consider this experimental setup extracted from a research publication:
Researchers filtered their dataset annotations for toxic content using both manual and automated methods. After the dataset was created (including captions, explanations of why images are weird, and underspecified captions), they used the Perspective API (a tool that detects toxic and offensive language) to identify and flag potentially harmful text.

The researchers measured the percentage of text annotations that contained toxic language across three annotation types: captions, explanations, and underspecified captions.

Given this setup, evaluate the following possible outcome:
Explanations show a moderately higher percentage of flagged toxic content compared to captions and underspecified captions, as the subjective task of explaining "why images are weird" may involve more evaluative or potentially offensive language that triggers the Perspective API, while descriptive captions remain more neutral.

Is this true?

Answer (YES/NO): NO